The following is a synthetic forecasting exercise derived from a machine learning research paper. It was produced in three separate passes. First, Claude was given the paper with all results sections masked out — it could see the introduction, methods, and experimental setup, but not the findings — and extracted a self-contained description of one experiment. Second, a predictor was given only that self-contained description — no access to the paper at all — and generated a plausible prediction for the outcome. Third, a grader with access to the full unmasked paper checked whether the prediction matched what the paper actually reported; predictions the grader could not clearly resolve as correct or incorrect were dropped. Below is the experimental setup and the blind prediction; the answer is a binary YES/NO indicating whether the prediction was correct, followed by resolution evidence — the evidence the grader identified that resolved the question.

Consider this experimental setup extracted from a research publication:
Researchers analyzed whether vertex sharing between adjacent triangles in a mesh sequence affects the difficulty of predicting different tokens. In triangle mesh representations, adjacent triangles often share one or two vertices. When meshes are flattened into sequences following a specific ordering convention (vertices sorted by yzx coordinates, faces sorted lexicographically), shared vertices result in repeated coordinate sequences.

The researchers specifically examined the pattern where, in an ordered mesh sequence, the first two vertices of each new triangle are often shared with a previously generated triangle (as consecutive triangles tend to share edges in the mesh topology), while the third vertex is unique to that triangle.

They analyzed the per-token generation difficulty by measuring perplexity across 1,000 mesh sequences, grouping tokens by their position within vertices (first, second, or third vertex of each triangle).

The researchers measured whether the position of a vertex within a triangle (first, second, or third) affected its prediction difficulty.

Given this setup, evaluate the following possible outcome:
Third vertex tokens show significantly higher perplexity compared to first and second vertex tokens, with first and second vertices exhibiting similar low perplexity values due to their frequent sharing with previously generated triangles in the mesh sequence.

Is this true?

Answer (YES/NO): YES